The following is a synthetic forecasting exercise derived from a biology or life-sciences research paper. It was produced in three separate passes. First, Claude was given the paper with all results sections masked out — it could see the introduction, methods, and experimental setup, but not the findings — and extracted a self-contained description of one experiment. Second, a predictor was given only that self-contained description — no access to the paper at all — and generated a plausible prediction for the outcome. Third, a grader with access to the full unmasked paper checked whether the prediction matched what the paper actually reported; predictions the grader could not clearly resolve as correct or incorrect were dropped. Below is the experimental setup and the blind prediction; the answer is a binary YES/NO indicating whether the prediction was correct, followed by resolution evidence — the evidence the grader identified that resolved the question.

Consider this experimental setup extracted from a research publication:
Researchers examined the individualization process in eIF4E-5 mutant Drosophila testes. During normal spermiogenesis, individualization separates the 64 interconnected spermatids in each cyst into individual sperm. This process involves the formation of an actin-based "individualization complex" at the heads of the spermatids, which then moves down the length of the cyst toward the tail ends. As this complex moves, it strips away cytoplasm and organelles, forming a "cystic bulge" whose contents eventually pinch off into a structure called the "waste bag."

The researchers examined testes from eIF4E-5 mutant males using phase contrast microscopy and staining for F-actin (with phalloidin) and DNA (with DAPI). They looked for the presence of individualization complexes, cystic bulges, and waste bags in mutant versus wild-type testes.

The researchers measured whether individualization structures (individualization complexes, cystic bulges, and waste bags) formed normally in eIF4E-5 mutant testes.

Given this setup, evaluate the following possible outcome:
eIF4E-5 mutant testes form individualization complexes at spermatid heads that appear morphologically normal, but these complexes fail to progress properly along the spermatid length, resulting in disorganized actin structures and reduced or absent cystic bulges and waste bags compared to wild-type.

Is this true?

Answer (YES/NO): NO